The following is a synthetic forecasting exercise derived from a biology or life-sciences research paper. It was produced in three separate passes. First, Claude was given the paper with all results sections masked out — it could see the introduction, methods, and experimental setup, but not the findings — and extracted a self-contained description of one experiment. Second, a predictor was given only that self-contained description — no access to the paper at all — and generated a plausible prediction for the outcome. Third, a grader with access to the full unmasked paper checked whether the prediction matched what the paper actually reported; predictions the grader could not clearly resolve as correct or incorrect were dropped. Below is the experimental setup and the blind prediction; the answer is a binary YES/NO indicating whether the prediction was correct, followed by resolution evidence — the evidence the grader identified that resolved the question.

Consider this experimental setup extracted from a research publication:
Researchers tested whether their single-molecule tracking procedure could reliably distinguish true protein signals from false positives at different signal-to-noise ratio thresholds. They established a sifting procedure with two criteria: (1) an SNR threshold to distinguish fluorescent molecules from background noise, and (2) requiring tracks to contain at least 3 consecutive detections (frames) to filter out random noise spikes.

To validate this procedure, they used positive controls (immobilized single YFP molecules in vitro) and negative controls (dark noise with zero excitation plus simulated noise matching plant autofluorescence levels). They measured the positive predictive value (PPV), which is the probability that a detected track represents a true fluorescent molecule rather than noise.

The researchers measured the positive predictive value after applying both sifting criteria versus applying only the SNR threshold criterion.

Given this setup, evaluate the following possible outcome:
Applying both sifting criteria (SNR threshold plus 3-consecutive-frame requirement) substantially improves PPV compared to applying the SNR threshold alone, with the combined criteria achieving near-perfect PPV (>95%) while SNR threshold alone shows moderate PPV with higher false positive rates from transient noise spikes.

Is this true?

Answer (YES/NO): YES